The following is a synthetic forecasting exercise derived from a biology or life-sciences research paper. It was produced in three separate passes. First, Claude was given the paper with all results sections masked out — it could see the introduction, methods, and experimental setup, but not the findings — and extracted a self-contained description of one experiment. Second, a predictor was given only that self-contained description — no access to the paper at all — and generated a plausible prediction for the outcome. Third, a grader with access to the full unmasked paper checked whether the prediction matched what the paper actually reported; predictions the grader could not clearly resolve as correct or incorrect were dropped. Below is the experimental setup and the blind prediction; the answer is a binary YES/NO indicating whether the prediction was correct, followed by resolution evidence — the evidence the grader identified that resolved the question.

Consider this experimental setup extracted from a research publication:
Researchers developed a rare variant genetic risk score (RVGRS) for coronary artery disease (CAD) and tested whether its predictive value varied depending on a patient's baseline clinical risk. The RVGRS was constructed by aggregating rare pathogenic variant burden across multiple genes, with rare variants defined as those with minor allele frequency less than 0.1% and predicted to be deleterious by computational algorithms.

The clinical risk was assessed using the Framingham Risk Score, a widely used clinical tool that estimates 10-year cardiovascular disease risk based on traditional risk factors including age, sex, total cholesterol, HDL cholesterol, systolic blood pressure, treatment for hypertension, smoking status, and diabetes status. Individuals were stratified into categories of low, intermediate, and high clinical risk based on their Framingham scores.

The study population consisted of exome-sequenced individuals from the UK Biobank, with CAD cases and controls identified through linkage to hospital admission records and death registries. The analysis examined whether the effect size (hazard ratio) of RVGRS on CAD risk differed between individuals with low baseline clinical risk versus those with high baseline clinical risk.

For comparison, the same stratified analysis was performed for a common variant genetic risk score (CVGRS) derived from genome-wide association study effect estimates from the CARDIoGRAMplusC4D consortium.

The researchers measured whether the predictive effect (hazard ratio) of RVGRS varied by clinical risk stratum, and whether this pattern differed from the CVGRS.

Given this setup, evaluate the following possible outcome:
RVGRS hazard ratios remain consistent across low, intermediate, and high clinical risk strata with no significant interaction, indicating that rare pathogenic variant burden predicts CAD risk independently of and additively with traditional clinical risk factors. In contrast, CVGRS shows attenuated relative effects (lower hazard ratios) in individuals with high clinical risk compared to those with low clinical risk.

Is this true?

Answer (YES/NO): NO